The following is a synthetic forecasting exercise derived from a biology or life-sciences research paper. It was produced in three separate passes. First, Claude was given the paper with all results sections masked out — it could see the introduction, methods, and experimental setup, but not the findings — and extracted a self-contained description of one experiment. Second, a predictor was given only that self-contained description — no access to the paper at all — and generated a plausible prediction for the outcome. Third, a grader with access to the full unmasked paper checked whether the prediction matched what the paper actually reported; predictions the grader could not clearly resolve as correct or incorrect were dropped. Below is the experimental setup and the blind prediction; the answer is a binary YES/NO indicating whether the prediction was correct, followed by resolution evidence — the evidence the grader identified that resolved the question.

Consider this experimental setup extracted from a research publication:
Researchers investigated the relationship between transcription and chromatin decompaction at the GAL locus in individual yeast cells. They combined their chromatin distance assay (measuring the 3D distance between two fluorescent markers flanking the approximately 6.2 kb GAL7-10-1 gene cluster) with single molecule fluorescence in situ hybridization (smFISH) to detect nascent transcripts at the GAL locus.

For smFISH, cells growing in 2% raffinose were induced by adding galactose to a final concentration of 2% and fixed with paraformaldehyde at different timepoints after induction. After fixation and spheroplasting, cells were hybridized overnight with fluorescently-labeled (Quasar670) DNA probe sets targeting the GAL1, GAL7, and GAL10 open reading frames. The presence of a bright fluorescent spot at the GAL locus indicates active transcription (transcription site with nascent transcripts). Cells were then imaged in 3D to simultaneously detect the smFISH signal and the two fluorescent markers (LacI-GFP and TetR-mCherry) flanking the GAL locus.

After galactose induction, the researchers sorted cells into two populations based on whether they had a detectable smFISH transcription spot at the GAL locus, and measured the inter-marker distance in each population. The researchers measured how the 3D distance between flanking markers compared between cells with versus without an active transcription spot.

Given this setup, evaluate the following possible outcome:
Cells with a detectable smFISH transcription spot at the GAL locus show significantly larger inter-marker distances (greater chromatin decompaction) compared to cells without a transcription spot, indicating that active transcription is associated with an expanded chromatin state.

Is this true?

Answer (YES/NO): YES